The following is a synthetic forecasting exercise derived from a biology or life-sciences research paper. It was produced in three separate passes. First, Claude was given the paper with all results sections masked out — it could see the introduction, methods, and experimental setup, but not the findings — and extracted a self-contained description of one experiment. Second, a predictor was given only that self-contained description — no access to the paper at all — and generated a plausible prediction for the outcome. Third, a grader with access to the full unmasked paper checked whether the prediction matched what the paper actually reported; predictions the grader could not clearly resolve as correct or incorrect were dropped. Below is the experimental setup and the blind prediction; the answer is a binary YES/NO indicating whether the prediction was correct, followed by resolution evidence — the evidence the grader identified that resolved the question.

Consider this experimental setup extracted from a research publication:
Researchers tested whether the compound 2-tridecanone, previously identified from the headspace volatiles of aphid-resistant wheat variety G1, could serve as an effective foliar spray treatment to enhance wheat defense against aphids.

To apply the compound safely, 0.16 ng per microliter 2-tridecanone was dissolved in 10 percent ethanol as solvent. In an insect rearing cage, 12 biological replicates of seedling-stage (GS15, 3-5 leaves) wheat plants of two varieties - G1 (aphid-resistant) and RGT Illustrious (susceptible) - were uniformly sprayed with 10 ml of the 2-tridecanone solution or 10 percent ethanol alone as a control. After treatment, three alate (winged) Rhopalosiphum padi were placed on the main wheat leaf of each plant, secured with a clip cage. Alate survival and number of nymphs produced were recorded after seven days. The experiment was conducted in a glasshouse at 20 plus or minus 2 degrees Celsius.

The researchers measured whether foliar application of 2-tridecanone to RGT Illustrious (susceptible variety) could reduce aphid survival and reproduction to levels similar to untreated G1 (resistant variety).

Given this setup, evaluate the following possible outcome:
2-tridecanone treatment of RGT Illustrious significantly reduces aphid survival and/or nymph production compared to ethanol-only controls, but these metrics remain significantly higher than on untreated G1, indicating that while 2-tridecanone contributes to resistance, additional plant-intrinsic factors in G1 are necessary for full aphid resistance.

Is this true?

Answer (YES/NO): NO